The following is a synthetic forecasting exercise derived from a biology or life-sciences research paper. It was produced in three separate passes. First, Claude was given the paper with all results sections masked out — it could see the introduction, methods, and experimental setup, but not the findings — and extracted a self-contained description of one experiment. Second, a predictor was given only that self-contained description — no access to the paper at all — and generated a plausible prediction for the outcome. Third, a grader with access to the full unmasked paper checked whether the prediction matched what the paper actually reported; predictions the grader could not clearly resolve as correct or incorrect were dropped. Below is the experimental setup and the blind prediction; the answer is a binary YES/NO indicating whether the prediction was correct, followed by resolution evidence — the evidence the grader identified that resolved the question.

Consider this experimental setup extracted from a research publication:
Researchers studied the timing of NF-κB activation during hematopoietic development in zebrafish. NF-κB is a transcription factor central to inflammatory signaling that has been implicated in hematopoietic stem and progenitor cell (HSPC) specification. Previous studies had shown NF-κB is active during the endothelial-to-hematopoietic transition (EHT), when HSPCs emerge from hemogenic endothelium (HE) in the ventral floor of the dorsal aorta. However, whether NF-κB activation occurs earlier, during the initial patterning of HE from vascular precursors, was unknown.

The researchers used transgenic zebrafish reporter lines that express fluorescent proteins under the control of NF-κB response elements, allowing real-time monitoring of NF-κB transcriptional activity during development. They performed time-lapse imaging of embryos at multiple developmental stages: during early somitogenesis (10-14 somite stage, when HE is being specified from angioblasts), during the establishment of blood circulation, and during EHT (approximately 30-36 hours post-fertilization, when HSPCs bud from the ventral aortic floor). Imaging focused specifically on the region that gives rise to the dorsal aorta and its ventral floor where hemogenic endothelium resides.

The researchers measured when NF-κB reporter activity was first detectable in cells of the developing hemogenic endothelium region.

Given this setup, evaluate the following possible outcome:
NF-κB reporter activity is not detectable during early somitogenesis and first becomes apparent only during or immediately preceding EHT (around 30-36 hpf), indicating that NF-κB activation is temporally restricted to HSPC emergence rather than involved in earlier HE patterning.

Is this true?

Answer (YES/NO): NO